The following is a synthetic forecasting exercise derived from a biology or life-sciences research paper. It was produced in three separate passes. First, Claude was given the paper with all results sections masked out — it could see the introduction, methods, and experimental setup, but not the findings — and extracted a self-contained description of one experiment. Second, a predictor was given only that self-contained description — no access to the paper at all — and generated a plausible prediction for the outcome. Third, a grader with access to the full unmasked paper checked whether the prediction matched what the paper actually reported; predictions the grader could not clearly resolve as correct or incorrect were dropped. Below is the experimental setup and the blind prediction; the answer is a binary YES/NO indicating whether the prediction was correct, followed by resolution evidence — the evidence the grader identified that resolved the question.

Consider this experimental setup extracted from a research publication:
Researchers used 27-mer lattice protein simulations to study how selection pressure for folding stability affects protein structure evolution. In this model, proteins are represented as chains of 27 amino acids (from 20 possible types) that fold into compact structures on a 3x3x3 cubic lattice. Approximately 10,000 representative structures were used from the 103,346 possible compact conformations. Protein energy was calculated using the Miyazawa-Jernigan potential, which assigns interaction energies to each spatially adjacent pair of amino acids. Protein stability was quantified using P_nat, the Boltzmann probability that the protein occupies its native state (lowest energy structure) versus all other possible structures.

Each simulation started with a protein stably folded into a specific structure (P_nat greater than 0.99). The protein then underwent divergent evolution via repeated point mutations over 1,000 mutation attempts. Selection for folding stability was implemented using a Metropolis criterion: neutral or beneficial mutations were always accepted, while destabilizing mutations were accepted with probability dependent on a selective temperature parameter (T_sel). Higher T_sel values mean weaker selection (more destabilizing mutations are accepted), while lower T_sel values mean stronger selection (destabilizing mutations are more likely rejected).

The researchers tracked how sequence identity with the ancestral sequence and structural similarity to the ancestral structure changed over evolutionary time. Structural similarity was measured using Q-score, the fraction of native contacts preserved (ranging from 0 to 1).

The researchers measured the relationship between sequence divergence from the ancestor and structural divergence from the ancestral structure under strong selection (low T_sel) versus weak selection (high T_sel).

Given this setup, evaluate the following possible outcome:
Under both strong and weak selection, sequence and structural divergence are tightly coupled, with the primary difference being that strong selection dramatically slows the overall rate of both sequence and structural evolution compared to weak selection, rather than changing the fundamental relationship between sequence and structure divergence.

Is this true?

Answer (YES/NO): NO